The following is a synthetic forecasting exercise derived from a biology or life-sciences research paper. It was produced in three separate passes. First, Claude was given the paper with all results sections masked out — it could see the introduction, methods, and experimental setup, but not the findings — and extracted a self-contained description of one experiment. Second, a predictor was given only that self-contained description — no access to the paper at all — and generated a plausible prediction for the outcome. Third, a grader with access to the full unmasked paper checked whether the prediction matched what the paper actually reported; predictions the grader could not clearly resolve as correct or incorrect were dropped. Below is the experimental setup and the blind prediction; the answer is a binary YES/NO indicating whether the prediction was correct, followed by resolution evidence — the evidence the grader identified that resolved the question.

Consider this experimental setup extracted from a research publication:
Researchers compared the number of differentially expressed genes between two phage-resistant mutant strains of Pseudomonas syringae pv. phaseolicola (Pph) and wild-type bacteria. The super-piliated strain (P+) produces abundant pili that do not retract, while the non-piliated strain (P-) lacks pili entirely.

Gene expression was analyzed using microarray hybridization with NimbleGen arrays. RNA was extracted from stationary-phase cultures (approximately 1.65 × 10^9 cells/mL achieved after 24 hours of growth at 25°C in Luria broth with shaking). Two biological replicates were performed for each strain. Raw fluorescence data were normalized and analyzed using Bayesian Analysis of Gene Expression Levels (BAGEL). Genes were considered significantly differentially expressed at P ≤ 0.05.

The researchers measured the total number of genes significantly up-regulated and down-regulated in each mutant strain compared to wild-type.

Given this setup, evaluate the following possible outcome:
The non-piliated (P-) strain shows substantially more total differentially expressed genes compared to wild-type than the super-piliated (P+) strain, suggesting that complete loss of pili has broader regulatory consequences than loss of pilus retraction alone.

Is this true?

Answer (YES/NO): NO